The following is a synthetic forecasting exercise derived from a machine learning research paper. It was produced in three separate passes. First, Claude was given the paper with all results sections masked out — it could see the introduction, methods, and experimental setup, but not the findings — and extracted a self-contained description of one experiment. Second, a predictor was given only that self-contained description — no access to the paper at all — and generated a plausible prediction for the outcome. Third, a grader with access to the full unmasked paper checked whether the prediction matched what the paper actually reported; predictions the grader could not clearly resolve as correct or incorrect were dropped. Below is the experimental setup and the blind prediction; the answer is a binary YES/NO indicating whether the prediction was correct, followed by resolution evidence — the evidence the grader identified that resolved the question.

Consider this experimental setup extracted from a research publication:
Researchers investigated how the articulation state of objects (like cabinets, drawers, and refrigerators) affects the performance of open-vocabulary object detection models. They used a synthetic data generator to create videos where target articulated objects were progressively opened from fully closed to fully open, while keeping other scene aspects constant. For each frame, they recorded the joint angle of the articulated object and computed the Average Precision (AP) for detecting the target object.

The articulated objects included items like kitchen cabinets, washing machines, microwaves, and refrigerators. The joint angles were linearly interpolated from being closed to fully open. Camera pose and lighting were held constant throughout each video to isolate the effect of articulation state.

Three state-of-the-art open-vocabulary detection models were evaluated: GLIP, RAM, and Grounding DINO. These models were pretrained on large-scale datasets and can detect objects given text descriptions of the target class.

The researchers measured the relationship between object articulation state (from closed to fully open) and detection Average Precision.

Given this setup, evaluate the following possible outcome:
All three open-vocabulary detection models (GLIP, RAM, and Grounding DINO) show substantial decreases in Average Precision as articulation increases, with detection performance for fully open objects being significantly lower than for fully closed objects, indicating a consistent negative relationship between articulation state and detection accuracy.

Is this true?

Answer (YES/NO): YES